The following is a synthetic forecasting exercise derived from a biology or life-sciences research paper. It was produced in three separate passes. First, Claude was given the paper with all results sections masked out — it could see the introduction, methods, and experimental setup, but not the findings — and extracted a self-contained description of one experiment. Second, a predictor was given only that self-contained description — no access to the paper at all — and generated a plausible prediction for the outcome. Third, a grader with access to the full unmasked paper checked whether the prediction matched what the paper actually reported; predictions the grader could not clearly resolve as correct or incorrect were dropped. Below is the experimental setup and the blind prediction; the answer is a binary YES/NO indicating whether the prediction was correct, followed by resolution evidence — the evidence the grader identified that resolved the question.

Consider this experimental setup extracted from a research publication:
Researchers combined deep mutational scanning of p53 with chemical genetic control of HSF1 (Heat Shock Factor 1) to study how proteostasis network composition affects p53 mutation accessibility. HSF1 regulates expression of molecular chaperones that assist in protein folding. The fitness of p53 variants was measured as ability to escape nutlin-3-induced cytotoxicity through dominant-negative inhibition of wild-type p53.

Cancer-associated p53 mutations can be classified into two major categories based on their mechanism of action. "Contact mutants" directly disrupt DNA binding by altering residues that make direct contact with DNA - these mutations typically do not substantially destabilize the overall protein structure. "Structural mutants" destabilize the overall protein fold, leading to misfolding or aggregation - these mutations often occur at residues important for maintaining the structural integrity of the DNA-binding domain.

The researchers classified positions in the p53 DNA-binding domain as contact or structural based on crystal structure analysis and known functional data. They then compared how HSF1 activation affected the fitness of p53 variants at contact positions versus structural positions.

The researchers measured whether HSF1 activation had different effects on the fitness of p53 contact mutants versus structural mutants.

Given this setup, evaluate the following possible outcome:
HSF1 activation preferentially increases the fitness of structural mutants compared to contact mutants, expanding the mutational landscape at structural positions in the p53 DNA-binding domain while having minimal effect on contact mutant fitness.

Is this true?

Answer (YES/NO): YES